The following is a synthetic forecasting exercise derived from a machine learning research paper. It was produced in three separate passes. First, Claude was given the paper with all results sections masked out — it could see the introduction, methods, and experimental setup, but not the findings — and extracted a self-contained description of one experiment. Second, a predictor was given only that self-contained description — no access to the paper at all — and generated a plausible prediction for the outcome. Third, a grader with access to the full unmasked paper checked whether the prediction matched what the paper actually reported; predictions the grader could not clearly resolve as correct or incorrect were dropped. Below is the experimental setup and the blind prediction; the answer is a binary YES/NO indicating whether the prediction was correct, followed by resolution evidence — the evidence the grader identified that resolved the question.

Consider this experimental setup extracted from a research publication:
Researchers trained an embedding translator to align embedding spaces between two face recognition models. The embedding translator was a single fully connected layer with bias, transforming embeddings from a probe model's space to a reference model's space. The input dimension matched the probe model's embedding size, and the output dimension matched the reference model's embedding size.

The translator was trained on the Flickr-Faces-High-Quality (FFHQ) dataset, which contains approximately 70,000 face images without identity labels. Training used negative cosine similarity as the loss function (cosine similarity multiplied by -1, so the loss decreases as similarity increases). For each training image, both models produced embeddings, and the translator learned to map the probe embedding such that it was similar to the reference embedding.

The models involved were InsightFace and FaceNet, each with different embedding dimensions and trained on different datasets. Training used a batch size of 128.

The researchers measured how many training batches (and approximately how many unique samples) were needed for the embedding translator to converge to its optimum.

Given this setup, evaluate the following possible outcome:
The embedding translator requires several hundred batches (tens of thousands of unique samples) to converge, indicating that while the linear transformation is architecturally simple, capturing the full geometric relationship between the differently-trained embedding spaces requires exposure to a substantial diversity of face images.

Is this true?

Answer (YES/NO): NO